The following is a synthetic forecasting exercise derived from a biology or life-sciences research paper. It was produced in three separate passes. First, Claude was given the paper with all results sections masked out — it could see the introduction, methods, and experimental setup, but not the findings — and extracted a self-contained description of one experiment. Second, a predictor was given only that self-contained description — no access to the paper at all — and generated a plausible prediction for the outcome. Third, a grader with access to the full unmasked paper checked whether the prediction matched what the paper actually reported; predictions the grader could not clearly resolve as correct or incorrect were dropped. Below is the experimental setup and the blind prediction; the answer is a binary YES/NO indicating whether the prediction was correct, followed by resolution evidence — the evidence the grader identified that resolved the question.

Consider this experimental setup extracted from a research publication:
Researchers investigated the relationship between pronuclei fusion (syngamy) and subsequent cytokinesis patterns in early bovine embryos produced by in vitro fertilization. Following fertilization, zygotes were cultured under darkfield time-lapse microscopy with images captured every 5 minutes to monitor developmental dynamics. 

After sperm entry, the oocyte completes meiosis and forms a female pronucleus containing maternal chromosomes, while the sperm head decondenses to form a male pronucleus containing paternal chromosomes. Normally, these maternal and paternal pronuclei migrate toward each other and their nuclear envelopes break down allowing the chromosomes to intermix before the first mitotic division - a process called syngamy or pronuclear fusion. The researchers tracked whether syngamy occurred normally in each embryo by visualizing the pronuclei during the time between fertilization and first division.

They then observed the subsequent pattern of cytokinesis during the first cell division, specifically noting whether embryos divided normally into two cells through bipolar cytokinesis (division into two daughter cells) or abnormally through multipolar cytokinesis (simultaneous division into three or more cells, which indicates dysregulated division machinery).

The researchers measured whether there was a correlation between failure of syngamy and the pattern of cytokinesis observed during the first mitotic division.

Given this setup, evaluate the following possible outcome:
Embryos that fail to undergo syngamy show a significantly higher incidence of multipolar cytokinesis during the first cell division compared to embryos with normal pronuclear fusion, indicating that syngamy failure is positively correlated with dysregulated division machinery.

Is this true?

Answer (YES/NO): YES